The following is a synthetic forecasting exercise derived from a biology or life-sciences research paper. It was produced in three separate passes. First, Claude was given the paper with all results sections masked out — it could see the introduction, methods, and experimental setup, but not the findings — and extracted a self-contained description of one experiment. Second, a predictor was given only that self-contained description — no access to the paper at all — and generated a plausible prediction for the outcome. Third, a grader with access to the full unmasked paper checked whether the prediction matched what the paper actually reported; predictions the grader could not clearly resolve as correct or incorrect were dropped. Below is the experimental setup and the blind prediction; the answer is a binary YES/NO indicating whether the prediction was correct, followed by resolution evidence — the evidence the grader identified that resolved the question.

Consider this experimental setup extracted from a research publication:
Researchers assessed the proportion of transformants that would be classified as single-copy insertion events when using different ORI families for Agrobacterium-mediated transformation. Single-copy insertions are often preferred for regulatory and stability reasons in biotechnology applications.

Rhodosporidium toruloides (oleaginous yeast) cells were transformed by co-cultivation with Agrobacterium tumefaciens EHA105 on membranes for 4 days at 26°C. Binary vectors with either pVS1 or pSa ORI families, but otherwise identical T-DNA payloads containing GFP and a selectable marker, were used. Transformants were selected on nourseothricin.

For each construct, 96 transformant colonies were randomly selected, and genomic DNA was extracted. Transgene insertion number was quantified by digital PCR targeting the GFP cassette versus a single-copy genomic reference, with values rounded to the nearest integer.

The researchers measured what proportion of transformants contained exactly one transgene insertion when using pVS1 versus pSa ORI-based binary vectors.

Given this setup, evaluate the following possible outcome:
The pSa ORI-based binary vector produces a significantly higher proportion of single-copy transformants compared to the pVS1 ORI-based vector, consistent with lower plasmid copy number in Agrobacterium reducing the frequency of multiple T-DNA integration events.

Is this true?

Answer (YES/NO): NO